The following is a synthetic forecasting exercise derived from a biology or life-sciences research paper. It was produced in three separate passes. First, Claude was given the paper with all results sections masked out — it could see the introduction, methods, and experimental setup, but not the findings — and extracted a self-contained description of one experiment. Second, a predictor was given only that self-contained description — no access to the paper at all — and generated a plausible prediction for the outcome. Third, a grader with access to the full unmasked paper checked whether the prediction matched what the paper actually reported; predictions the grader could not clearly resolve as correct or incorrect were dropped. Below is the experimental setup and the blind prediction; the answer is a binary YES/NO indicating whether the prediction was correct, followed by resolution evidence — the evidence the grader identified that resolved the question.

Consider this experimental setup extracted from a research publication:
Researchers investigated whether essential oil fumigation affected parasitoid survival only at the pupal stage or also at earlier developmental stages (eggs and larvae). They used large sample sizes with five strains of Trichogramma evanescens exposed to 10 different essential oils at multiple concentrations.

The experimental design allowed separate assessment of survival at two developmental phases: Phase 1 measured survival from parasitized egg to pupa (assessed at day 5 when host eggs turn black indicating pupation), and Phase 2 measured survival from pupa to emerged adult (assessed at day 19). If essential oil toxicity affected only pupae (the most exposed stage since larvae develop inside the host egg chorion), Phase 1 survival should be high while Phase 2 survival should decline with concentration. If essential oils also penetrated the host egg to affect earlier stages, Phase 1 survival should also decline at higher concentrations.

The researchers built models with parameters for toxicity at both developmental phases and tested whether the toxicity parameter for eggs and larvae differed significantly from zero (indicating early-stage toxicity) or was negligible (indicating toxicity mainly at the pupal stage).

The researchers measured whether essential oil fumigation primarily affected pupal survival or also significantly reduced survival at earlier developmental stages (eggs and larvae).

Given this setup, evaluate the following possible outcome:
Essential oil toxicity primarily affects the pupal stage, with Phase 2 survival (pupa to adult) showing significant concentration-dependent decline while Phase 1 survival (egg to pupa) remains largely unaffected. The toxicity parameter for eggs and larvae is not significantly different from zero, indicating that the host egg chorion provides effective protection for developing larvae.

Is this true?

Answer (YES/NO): NO